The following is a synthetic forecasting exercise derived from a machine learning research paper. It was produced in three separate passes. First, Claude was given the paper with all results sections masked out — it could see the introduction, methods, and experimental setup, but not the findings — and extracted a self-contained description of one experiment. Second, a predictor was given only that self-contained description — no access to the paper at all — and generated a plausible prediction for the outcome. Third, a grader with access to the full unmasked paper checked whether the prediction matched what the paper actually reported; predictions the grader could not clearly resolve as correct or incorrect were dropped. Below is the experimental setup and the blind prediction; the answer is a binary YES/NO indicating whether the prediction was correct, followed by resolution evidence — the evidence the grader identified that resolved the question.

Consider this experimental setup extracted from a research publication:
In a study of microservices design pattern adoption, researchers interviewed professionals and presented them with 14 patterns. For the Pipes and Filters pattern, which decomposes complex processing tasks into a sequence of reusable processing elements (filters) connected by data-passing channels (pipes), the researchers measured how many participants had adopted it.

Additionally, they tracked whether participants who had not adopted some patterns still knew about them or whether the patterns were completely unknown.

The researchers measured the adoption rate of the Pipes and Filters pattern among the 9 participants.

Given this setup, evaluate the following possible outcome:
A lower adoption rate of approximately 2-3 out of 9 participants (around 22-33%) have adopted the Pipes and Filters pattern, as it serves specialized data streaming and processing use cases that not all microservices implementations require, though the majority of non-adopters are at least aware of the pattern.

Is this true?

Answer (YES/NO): NO